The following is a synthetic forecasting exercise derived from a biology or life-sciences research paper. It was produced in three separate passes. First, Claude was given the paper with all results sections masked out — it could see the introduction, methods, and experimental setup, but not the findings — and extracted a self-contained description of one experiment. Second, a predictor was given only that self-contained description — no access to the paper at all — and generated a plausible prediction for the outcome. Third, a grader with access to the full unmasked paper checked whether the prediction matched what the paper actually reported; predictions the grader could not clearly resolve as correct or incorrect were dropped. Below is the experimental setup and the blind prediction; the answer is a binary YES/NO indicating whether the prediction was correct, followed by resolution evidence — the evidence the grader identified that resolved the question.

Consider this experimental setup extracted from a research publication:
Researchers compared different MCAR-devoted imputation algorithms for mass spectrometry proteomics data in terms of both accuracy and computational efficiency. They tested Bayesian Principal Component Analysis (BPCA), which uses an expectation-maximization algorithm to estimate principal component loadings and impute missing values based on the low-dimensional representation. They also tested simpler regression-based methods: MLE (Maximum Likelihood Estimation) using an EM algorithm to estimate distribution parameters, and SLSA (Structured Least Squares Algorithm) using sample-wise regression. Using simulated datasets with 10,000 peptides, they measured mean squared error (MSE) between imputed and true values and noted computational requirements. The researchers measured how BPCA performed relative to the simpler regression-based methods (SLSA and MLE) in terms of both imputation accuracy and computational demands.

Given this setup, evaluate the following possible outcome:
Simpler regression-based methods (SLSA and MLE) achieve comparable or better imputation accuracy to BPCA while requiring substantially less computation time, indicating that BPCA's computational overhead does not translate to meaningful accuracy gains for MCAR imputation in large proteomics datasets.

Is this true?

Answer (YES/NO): YES